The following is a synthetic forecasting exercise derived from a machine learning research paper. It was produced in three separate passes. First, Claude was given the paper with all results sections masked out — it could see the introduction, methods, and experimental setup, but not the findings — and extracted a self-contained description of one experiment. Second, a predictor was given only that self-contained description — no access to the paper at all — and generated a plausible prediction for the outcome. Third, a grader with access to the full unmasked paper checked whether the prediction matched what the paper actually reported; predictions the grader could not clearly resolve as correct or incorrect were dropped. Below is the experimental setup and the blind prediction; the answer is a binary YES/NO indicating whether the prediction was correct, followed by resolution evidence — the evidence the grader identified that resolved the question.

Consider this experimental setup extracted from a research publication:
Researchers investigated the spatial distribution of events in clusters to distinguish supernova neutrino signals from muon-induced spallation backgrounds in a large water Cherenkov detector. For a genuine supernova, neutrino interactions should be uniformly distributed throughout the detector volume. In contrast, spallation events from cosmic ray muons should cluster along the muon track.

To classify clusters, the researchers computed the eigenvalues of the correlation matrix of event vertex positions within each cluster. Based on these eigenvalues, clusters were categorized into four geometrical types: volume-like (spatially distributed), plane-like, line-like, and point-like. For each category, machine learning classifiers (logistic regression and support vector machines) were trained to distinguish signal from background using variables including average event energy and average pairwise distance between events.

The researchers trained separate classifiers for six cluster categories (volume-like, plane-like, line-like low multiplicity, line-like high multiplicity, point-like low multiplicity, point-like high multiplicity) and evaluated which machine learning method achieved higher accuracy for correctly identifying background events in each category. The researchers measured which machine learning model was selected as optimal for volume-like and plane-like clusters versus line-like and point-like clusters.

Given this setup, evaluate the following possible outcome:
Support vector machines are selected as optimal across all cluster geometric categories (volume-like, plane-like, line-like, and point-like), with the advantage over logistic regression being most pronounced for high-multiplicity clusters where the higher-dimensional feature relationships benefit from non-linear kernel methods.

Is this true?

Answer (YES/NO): NO